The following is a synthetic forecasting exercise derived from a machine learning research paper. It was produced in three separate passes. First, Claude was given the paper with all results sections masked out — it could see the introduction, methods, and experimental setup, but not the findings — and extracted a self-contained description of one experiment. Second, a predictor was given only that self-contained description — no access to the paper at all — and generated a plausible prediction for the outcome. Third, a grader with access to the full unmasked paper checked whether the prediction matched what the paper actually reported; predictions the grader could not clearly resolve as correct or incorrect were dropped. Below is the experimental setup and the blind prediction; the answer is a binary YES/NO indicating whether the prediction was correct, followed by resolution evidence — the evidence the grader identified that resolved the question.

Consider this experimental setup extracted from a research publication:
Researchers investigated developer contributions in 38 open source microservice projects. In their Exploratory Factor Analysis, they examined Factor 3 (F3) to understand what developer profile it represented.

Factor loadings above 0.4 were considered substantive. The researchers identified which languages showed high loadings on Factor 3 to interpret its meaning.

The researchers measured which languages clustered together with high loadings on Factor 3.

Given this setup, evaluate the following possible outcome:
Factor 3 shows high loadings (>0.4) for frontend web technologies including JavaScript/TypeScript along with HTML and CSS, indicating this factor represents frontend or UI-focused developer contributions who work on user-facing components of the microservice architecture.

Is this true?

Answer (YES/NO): NO